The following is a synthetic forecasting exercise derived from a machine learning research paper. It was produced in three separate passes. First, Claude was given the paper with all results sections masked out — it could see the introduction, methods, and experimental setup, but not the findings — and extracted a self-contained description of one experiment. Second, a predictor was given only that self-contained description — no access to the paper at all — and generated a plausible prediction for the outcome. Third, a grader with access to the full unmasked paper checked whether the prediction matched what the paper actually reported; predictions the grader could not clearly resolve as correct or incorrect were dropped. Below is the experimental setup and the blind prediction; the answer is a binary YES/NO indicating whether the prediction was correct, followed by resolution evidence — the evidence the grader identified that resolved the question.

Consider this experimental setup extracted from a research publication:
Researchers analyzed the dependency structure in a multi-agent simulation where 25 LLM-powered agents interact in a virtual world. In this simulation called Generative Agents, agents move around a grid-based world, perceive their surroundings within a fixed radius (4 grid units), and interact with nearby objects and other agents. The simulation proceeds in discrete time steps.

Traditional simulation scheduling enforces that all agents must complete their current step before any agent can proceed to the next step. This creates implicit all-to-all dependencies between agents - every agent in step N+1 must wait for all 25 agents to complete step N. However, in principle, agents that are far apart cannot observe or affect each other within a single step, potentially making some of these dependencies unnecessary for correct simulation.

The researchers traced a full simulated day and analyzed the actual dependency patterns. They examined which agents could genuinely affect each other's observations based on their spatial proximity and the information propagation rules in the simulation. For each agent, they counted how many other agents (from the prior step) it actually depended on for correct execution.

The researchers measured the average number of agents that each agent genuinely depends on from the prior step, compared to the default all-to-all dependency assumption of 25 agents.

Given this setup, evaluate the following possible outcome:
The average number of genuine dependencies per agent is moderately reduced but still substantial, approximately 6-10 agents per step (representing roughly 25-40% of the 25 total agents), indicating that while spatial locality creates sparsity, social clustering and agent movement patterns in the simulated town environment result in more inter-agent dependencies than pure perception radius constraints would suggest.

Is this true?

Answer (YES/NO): NO